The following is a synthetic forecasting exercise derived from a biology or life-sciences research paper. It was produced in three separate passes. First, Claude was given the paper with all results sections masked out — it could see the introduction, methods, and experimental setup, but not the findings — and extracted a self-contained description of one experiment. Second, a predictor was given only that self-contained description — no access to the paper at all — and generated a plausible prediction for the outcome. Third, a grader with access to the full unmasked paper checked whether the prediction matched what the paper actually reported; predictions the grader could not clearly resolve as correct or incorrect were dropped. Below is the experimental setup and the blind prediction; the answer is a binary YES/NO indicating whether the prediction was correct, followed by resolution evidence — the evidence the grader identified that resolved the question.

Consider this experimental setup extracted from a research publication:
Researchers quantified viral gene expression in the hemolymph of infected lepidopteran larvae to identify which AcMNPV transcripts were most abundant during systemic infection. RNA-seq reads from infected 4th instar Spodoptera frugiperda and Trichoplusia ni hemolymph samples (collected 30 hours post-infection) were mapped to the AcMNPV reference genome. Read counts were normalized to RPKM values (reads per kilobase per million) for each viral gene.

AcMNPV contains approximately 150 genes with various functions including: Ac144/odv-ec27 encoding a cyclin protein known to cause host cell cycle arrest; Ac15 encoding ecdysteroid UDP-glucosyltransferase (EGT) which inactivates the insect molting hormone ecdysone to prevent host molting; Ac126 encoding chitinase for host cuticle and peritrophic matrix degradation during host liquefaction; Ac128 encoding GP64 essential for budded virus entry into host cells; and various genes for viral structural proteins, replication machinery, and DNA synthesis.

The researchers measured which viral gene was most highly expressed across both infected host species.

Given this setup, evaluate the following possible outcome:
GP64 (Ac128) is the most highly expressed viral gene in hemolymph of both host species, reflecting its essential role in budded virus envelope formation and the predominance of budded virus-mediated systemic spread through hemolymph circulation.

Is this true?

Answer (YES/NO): NO